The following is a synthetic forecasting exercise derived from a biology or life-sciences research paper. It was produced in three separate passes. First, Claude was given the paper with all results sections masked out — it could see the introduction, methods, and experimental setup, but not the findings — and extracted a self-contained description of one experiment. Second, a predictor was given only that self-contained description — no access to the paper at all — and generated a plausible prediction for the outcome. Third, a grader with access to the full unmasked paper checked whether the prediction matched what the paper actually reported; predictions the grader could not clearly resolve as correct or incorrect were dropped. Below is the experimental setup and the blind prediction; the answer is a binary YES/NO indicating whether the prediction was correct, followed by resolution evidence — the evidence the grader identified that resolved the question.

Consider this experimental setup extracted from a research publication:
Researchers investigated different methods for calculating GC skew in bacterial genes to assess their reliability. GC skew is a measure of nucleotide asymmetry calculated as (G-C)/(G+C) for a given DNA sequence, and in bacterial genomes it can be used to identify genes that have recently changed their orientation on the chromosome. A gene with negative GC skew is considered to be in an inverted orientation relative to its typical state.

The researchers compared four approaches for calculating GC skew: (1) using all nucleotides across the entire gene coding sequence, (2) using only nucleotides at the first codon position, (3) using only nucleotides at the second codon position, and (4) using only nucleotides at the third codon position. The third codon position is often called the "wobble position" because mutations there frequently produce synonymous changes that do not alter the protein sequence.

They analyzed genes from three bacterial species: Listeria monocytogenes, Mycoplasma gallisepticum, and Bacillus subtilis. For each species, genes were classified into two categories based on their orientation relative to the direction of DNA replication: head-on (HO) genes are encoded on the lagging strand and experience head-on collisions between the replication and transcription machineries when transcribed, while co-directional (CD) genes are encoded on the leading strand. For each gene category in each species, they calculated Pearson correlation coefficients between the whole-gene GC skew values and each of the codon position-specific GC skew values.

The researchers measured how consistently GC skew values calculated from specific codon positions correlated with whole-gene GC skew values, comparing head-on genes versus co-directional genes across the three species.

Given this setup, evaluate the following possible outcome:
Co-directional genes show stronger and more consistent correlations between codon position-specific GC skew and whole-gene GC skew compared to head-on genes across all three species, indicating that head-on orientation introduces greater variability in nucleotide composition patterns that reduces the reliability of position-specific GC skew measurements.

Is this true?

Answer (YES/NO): NO